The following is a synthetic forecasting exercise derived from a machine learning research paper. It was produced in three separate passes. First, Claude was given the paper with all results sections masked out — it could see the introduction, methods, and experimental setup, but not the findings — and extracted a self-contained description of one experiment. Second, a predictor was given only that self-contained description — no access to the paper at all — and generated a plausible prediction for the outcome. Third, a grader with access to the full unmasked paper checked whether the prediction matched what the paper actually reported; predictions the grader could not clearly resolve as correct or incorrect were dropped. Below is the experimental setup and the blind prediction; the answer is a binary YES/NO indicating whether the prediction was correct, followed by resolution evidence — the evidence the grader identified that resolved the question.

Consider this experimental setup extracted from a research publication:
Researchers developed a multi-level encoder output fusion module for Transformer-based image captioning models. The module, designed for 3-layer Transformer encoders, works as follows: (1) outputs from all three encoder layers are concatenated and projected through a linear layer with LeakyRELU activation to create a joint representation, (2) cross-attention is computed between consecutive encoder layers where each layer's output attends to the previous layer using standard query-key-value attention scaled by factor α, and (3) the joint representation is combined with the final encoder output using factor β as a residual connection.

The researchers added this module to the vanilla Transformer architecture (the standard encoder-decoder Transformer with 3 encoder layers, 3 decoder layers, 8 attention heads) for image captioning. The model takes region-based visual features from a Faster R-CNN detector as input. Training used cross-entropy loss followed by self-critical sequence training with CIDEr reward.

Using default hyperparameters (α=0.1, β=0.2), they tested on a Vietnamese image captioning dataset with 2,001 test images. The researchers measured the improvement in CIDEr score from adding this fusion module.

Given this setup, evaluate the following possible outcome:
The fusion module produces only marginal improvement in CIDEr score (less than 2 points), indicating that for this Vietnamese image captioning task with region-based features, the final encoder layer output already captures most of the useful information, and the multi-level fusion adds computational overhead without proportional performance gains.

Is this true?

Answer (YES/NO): NO